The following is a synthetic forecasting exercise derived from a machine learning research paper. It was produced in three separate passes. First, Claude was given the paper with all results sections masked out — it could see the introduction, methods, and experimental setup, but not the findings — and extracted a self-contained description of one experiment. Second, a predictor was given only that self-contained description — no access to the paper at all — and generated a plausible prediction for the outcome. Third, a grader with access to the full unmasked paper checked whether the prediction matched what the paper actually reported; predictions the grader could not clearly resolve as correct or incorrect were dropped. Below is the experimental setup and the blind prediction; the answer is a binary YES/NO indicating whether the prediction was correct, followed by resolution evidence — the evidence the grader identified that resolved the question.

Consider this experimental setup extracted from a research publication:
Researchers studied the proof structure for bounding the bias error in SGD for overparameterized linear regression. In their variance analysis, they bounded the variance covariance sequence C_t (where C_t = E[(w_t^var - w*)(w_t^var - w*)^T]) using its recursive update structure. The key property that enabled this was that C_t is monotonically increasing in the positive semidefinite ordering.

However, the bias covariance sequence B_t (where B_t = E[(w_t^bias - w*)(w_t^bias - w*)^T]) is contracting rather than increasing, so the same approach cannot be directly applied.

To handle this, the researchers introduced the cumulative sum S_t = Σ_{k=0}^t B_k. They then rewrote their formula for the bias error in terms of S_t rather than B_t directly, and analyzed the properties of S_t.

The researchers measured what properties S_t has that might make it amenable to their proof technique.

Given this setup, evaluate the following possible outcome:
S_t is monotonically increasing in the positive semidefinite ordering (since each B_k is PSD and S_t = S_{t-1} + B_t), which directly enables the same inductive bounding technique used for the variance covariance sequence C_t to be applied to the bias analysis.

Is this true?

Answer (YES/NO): YES